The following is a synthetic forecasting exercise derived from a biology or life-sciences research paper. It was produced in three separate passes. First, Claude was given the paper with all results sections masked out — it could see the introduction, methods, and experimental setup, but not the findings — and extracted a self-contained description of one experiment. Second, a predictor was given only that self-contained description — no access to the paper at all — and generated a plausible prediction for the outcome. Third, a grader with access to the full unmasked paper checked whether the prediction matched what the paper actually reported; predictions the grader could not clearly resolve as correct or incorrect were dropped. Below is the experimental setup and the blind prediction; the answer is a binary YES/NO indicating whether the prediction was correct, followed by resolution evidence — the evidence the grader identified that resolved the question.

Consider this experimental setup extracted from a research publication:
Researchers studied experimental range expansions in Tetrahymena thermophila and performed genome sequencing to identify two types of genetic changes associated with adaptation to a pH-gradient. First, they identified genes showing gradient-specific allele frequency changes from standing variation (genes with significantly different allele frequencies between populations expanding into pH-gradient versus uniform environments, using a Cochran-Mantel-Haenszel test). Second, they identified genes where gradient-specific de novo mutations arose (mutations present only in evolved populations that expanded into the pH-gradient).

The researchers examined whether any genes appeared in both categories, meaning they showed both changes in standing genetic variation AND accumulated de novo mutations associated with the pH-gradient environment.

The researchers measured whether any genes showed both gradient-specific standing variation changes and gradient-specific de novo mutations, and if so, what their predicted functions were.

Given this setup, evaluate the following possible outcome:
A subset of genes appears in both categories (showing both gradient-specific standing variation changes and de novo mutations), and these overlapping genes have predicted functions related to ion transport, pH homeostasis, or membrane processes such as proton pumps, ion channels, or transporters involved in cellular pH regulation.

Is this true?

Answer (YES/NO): YES